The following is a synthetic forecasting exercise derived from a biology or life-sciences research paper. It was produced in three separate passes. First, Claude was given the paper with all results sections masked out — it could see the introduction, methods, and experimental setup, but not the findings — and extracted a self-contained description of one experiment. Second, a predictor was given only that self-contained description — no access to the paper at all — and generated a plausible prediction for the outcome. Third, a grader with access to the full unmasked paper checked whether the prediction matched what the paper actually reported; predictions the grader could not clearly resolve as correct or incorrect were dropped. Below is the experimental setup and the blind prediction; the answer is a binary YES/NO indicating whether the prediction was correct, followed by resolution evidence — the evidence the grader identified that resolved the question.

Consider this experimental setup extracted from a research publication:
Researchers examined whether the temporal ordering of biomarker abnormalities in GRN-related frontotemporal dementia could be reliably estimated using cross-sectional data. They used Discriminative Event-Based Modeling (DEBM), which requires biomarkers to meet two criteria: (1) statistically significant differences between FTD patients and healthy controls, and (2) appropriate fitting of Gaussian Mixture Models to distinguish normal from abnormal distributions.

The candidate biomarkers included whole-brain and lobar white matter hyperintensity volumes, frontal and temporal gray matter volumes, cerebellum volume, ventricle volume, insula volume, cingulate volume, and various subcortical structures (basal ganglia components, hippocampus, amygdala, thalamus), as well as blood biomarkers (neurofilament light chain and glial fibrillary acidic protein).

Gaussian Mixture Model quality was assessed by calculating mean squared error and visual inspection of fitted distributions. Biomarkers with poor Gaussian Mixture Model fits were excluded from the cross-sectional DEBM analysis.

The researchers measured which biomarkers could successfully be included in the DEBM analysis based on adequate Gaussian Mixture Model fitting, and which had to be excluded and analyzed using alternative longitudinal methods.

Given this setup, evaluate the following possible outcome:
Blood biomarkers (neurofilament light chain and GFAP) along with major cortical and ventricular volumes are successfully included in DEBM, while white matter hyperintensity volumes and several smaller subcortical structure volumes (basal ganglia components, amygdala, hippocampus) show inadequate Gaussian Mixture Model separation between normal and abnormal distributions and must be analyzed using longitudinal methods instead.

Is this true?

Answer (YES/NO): NO